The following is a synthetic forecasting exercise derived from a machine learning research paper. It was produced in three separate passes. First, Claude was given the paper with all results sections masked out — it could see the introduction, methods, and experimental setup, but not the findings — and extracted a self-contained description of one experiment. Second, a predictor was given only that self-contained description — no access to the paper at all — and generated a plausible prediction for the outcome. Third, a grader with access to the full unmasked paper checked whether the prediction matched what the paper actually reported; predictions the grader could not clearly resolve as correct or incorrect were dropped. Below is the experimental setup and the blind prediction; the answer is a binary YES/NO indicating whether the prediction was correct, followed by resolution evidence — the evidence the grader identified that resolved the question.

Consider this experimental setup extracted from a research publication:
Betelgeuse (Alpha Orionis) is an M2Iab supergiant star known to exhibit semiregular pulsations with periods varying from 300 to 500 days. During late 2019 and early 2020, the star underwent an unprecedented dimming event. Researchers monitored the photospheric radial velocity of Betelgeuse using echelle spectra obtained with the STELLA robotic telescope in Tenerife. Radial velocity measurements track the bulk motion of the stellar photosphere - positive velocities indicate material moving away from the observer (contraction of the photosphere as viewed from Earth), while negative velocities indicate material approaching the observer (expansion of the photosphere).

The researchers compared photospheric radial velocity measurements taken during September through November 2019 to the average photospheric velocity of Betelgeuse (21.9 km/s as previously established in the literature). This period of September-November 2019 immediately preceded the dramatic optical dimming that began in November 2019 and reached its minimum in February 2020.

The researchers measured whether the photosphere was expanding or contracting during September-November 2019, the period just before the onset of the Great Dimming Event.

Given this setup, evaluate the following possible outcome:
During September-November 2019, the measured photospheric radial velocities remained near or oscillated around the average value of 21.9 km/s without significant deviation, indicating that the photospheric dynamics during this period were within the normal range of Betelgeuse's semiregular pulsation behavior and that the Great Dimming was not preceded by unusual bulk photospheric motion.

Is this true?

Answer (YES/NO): NO